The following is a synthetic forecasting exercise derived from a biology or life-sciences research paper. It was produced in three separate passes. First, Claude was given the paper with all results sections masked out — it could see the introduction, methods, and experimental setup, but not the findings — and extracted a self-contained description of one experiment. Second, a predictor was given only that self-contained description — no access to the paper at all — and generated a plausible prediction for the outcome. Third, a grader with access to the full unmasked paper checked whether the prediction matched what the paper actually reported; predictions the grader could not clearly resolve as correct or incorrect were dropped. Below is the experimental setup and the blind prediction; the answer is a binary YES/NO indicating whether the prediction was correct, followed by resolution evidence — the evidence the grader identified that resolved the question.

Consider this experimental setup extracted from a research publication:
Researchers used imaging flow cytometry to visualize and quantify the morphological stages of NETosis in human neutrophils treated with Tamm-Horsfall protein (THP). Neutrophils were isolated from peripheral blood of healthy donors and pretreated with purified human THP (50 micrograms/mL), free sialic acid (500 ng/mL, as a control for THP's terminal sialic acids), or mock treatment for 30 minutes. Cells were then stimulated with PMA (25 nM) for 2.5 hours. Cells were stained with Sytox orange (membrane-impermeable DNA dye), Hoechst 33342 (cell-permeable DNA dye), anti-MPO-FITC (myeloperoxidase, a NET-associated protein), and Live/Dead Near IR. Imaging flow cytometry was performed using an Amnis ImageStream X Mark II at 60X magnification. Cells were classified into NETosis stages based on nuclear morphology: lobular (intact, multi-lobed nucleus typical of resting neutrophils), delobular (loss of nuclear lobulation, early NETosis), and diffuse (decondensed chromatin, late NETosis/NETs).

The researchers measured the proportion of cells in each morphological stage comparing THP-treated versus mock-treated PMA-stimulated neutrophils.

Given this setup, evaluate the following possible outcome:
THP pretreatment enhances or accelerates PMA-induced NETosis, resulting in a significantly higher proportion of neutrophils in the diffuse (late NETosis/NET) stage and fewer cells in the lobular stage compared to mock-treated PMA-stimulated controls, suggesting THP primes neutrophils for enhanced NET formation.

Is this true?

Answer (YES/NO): NO